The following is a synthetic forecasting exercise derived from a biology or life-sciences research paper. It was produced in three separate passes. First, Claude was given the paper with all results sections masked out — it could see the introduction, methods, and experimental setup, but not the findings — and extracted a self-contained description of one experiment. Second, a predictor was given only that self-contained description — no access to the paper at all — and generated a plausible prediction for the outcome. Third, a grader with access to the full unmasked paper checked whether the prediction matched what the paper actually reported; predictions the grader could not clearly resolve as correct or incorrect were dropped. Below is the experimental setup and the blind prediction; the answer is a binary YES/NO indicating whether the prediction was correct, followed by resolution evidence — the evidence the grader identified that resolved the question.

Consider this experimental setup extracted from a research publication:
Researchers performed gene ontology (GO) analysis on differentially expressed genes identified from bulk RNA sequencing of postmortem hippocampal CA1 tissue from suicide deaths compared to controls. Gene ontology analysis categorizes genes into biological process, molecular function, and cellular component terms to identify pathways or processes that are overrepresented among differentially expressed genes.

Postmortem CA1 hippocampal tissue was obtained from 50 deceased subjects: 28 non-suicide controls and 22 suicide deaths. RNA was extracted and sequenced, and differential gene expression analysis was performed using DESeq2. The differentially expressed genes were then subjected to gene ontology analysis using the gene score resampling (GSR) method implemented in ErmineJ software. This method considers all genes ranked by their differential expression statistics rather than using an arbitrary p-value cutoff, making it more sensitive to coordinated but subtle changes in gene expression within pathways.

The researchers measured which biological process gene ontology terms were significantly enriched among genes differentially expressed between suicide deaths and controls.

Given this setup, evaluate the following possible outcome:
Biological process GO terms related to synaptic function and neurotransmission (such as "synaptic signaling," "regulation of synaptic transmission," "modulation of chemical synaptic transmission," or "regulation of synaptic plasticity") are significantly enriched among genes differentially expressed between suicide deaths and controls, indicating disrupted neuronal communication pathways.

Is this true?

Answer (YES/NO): YES